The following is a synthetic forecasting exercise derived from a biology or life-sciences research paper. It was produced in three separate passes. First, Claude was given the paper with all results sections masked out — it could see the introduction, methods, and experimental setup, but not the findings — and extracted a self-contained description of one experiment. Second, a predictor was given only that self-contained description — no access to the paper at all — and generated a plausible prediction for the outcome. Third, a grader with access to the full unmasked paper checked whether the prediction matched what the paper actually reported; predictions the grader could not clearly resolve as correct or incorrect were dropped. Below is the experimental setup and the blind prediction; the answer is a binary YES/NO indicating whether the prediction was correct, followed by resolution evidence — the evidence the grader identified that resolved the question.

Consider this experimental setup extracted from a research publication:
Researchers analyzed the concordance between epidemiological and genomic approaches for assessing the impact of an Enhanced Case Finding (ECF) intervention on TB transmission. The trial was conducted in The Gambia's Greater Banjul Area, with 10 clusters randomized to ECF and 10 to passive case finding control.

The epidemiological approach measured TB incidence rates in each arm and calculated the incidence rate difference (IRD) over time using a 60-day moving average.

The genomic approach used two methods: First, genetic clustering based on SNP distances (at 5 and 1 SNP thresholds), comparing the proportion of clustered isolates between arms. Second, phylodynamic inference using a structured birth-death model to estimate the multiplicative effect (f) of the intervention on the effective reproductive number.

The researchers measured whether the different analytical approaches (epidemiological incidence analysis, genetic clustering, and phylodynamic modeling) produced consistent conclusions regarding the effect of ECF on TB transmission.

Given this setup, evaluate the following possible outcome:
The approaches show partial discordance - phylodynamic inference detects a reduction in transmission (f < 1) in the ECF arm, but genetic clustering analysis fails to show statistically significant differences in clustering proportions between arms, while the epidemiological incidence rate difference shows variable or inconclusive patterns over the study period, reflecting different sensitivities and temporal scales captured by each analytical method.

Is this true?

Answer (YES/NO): NO